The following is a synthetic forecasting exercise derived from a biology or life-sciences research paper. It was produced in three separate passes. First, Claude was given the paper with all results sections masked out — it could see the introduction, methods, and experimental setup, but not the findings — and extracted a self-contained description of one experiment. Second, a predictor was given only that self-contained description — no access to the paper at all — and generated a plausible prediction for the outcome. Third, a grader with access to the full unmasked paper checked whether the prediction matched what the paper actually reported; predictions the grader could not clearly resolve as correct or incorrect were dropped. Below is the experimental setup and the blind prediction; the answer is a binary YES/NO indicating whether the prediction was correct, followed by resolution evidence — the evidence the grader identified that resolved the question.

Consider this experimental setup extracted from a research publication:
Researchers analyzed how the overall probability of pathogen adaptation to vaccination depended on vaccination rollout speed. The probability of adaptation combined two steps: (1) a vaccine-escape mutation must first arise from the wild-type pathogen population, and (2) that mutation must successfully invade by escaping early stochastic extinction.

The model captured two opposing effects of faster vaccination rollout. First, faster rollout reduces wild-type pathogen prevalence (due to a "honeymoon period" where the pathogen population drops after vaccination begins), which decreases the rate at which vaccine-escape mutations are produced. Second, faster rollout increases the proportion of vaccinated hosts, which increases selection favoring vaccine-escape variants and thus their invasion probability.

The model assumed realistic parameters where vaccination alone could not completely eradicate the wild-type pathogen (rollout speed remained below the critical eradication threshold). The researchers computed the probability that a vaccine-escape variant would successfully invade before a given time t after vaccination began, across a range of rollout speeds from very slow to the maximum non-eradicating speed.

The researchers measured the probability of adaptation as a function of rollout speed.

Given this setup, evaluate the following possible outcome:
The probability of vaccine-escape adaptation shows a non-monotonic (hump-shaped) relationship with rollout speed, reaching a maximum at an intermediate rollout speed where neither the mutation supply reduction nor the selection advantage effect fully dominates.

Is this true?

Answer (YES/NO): YES